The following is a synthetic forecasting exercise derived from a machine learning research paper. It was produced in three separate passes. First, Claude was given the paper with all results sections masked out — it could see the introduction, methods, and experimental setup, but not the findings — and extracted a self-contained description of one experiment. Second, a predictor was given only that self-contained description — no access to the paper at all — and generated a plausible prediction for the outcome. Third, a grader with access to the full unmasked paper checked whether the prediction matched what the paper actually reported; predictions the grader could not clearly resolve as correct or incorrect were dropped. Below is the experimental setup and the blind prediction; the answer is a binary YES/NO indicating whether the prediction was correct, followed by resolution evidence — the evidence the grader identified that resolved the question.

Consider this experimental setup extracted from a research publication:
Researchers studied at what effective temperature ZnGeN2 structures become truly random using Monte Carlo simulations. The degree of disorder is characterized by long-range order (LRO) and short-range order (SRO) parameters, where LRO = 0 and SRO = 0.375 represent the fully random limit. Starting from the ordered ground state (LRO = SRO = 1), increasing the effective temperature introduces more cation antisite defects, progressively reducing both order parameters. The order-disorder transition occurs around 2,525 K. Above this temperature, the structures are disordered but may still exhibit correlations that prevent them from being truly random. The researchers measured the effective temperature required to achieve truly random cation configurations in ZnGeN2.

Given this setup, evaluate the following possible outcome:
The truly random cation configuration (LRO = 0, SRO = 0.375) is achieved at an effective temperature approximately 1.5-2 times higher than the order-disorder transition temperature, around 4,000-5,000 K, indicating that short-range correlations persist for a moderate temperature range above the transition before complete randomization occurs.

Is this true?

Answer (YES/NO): NO